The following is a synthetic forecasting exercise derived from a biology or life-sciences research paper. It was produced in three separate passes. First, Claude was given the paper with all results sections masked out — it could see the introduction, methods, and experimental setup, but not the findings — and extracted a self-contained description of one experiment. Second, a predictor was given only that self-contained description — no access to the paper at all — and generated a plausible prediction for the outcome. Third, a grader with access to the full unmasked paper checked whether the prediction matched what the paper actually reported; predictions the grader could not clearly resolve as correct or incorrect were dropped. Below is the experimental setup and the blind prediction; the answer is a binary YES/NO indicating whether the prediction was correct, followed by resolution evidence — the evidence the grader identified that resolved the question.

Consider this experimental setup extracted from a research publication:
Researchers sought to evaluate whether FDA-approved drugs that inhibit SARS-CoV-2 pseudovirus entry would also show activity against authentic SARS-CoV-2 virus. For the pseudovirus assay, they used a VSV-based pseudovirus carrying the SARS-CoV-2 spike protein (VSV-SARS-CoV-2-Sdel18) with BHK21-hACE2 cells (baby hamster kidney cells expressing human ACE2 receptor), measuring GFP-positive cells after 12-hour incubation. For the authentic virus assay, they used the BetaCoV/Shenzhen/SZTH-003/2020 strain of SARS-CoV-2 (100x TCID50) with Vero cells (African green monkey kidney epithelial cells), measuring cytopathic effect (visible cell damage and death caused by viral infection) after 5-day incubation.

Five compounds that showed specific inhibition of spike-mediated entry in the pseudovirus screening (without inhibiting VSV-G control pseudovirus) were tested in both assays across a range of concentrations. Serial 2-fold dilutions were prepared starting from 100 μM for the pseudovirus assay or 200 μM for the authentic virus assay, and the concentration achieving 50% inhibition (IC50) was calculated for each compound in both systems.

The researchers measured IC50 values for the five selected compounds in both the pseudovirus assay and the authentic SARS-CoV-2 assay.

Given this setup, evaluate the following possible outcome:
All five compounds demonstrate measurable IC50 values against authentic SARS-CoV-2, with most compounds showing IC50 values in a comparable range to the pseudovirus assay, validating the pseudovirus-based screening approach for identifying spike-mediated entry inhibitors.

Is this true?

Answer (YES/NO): NO